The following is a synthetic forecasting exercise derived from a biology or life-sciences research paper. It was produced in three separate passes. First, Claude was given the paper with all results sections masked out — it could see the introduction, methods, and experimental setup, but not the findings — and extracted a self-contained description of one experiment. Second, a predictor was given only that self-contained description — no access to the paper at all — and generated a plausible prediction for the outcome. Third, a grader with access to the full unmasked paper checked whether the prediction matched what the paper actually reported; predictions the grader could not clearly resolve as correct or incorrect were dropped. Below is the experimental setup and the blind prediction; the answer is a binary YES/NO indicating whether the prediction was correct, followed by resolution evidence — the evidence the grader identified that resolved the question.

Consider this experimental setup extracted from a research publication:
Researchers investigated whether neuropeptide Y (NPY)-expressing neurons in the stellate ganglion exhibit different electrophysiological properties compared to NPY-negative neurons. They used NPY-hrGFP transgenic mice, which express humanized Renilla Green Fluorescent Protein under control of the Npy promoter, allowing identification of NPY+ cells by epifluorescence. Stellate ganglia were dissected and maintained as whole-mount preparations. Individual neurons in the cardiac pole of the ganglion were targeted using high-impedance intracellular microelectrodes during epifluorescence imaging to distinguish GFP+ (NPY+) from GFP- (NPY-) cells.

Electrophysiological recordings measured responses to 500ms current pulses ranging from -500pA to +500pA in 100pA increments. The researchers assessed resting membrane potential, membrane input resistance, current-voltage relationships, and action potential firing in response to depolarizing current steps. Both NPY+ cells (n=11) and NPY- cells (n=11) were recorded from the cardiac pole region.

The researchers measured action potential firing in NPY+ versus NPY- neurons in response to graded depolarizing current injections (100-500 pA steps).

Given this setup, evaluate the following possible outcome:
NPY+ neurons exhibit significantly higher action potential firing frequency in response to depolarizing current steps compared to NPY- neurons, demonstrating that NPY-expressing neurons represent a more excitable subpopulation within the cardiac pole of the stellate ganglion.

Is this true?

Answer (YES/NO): YES